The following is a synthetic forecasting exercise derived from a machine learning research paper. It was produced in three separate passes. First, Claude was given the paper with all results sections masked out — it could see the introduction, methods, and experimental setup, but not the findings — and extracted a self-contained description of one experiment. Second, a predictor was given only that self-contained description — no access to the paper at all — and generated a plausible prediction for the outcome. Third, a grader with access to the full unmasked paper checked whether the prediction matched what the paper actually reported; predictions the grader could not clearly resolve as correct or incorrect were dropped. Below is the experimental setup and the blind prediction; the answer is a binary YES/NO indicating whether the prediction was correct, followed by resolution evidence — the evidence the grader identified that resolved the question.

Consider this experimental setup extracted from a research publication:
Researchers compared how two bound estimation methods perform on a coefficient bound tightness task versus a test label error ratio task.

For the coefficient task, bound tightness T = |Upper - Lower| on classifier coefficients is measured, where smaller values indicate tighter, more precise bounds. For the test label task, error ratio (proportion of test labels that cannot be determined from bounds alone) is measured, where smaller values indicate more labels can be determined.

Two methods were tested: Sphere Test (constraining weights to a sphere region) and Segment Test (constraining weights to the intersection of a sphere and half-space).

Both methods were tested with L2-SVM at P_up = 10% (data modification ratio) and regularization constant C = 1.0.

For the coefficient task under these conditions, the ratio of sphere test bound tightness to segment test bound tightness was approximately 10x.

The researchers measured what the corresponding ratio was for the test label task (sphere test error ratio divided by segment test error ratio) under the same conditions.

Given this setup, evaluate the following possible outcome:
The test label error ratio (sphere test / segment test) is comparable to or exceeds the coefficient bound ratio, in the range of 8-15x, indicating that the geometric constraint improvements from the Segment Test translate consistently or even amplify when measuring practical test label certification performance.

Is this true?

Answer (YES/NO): NO